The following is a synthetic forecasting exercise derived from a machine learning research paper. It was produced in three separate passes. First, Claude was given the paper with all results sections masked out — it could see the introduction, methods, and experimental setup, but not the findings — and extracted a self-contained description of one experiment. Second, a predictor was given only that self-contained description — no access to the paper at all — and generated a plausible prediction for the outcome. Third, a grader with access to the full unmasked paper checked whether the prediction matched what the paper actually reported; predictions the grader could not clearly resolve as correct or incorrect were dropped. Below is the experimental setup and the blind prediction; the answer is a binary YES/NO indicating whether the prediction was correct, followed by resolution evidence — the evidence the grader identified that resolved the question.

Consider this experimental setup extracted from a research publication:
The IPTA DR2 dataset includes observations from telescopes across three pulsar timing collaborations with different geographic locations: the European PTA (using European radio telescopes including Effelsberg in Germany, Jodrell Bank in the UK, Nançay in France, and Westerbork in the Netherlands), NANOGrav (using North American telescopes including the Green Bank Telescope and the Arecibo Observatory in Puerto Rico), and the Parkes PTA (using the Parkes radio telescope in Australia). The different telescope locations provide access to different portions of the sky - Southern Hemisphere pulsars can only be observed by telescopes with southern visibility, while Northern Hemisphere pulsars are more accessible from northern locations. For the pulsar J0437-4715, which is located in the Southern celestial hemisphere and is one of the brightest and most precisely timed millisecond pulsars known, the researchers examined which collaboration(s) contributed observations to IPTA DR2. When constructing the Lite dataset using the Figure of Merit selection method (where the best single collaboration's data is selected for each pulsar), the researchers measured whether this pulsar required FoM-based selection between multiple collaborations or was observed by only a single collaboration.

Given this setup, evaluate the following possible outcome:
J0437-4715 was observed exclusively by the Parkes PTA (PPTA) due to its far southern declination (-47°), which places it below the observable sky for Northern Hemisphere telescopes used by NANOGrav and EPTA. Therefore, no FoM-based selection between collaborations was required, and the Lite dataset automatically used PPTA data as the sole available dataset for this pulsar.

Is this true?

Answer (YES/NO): YES